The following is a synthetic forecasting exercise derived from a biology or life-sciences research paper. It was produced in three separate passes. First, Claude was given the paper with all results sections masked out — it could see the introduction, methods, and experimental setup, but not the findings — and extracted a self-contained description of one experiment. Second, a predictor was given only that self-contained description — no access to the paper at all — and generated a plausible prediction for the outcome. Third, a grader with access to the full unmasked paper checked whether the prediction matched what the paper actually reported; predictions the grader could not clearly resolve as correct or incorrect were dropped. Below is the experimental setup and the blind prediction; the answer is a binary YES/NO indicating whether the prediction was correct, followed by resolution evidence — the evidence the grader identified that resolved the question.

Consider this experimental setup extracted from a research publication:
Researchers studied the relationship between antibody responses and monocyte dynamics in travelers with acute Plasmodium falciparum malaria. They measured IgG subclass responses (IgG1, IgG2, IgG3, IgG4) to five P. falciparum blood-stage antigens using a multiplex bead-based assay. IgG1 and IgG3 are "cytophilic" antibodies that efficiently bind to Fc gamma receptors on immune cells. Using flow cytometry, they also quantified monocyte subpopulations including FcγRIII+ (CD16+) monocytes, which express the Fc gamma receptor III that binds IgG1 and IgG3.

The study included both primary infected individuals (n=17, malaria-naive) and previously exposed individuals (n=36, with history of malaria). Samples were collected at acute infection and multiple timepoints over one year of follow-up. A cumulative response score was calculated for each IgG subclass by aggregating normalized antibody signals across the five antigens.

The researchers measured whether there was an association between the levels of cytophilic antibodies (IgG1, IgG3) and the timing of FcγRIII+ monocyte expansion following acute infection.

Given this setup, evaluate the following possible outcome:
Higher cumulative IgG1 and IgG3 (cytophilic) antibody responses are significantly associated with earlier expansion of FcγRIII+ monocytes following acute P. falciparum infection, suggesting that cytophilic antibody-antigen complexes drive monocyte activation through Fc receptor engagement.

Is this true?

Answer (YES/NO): NO